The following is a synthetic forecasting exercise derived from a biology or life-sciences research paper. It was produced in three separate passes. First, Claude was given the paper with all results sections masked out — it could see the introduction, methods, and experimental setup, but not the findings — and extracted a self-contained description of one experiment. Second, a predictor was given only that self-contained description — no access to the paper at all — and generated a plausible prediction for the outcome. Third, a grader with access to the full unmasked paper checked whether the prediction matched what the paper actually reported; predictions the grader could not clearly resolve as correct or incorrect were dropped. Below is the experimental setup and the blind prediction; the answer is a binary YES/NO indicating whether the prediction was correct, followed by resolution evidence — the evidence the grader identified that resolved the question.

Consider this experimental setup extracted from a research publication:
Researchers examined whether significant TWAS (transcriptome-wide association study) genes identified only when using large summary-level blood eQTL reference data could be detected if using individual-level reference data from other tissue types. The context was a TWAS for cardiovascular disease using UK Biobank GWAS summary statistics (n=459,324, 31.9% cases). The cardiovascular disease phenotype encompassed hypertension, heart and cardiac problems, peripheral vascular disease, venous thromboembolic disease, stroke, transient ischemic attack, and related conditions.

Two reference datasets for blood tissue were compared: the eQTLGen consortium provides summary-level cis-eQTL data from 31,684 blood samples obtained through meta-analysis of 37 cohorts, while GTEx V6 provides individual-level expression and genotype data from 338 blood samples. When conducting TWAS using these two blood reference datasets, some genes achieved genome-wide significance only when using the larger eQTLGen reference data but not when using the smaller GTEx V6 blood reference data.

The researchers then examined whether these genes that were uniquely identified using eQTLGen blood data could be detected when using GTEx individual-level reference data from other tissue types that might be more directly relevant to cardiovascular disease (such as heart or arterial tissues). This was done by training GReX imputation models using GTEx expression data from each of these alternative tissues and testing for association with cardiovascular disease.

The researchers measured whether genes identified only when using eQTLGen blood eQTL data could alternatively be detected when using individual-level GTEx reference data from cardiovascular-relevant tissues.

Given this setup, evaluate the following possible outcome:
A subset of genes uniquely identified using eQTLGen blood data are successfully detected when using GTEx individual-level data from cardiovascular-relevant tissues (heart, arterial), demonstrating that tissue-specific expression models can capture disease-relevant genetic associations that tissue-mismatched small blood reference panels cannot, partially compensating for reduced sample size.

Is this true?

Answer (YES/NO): YES